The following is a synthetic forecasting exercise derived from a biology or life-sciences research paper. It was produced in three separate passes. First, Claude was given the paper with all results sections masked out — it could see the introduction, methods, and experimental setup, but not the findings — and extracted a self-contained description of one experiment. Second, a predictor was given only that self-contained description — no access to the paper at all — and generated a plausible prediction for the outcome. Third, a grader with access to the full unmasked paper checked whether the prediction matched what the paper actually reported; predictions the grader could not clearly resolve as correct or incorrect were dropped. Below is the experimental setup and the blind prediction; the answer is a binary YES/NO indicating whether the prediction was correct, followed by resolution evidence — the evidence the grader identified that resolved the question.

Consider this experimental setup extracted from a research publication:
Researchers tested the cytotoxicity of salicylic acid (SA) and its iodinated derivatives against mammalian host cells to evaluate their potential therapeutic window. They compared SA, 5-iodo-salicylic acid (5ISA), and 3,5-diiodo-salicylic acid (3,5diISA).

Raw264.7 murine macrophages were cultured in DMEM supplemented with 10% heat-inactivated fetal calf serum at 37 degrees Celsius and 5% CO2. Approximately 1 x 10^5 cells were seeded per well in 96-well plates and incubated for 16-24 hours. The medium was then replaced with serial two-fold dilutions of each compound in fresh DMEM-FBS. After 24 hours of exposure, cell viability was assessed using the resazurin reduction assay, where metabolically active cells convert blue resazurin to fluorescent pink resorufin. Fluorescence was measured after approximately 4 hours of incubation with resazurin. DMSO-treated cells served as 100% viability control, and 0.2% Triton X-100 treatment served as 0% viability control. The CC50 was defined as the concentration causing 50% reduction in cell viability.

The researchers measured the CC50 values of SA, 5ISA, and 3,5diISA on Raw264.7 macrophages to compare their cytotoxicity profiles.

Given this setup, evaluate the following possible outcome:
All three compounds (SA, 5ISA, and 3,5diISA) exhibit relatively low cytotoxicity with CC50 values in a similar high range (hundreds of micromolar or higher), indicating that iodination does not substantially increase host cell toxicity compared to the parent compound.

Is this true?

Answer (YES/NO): NO